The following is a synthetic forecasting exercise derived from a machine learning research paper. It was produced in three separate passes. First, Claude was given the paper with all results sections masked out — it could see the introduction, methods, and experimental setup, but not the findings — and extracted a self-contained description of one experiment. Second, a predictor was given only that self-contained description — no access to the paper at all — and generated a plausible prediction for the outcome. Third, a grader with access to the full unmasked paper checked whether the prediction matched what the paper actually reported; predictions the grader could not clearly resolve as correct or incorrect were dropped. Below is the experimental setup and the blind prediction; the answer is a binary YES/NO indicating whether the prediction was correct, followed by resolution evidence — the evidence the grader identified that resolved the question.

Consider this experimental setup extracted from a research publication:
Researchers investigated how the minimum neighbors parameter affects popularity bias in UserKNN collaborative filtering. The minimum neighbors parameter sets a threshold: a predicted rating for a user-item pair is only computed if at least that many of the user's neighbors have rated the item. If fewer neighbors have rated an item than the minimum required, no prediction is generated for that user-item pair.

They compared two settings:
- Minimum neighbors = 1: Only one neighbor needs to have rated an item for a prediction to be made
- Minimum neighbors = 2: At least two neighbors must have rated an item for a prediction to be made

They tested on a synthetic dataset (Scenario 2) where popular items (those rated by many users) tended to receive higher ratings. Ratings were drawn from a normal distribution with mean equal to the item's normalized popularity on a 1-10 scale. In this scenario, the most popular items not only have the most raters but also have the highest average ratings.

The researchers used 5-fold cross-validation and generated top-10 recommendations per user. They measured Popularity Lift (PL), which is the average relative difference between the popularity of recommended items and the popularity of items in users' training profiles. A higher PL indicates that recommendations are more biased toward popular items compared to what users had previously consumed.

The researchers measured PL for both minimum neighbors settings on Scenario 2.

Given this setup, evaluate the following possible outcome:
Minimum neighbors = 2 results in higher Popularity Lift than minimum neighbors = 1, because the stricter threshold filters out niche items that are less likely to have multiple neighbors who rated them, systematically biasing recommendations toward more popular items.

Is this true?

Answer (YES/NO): NO